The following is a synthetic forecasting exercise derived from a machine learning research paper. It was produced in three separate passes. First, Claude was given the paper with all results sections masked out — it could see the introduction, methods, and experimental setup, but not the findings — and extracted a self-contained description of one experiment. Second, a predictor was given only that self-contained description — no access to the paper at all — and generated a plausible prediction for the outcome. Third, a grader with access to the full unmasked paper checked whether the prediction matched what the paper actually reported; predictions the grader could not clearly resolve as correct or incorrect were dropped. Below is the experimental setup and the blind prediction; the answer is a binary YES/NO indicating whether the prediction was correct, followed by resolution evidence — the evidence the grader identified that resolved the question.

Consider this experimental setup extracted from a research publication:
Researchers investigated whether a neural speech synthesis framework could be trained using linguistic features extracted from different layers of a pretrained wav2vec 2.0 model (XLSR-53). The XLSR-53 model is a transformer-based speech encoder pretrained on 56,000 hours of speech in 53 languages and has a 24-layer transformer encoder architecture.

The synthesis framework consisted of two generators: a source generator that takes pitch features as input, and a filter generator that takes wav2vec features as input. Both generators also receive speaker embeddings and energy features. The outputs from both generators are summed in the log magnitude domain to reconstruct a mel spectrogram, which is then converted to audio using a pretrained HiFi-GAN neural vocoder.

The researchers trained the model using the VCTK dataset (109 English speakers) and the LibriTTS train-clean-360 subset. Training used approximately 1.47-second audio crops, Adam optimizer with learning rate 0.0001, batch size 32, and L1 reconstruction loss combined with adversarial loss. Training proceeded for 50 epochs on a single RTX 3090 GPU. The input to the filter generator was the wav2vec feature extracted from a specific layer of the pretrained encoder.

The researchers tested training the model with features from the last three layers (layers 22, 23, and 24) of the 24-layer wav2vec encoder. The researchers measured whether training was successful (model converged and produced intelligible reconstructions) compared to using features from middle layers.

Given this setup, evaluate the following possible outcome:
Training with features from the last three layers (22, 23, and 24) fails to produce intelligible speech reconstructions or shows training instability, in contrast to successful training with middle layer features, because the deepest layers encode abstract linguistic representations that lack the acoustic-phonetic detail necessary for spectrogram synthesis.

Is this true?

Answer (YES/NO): YES